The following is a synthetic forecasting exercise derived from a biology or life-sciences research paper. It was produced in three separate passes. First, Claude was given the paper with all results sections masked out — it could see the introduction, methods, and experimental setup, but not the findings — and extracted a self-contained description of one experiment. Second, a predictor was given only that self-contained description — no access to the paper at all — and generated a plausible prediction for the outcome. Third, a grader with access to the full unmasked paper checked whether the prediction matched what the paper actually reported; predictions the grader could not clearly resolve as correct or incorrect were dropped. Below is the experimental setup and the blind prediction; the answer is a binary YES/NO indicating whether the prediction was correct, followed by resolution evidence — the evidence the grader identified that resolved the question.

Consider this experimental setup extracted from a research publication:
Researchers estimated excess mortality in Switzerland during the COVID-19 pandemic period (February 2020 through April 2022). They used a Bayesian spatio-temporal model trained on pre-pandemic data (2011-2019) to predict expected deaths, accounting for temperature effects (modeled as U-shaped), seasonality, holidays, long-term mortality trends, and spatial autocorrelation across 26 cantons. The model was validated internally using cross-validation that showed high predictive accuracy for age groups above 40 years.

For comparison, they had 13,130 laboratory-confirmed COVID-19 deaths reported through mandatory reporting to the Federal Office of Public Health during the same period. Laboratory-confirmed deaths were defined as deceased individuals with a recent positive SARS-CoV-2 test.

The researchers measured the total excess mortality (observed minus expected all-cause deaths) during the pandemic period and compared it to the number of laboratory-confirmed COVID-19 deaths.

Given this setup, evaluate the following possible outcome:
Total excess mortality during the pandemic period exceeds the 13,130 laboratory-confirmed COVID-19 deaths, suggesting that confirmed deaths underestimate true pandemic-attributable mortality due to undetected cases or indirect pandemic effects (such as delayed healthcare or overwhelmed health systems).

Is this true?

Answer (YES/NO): YES